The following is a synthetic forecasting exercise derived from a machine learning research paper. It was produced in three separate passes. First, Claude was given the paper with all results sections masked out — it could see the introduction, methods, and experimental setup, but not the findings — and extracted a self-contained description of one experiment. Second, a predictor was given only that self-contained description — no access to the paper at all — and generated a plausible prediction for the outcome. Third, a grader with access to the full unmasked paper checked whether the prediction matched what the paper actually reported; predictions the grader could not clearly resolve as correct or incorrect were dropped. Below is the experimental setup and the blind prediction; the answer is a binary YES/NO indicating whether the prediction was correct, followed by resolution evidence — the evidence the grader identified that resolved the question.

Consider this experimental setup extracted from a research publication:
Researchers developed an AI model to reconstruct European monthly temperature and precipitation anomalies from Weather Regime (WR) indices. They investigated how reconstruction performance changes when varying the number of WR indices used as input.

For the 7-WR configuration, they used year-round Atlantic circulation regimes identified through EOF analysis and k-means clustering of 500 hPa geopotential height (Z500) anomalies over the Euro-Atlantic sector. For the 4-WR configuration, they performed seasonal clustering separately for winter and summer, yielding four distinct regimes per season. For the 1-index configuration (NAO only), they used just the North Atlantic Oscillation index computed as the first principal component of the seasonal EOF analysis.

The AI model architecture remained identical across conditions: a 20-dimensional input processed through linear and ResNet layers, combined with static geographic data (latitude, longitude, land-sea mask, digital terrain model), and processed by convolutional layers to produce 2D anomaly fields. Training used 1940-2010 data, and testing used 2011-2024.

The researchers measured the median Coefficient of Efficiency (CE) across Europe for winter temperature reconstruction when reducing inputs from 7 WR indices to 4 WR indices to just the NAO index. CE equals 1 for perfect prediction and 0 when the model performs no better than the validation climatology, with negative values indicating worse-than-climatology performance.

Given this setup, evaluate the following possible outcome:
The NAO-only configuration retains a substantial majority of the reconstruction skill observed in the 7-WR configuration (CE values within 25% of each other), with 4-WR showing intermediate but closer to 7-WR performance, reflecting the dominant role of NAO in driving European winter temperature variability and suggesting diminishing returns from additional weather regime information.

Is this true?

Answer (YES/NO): NO